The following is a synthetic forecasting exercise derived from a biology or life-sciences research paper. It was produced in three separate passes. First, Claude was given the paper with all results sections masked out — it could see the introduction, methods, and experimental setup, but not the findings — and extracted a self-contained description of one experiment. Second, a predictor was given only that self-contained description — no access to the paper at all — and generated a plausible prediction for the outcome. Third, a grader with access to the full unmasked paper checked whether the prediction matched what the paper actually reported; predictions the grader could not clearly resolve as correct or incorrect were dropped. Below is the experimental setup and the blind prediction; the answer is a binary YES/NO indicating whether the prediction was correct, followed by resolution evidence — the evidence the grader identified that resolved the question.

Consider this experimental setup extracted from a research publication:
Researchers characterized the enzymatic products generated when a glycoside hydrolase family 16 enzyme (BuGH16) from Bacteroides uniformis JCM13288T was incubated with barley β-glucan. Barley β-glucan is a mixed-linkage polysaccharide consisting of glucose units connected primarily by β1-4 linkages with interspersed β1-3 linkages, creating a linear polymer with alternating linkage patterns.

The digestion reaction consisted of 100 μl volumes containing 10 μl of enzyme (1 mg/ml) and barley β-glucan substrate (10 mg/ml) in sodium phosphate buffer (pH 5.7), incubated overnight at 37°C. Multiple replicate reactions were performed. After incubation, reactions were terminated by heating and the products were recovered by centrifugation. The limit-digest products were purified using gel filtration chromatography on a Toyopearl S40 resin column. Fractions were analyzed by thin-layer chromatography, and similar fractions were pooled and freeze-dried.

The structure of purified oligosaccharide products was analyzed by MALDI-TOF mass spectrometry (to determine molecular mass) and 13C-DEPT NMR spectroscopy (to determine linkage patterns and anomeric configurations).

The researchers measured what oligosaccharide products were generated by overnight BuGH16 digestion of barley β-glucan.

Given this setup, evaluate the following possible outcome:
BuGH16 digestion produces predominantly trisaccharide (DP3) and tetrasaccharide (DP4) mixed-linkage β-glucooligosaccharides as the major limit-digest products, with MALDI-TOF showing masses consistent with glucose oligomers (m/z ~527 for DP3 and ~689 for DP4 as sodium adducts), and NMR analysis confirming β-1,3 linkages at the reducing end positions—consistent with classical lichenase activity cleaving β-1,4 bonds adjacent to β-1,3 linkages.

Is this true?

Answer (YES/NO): YES